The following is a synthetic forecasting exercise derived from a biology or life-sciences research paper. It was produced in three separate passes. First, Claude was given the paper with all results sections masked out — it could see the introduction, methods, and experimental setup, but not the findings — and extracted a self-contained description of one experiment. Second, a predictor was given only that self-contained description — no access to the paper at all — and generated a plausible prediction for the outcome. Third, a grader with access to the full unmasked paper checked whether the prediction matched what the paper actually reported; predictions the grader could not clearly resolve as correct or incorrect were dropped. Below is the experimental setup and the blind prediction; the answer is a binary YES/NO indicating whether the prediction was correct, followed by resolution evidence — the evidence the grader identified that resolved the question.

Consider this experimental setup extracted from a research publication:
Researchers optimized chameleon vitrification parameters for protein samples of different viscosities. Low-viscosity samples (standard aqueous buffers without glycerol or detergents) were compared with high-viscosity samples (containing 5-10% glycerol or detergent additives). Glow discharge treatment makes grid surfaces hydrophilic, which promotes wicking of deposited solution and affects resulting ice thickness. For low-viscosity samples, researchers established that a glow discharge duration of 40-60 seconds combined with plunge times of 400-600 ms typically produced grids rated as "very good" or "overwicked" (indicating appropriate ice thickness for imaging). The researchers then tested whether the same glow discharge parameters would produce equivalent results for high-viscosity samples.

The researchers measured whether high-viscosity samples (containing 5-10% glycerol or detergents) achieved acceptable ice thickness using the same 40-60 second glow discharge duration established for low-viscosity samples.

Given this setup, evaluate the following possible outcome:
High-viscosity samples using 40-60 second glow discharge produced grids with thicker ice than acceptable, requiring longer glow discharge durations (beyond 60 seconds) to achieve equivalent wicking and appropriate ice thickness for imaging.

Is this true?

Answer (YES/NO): YES